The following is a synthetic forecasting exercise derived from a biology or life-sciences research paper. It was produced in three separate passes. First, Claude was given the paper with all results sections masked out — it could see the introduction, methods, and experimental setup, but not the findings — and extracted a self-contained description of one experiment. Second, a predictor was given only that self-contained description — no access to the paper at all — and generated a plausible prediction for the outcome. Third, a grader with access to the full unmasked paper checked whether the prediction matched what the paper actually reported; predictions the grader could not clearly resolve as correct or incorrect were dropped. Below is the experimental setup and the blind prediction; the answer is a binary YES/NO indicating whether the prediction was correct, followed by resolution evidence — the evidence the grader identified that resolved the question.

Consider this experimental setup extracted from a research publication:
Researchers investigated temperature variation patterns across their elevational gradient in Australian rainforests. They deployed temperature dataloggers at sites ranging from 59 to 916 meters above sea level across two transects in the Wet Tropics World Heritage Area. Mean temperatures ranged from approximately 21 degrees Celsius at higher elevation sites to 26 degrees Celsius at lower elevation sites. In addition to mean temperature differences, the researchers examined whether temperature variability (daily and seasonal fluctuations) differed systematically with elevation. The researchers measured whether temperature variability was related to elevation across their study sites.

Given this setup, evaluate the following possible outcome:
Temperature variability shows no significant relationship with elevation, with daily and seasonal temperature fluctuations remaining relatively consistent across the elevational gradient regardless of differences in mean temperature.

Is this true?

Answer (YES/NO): NO